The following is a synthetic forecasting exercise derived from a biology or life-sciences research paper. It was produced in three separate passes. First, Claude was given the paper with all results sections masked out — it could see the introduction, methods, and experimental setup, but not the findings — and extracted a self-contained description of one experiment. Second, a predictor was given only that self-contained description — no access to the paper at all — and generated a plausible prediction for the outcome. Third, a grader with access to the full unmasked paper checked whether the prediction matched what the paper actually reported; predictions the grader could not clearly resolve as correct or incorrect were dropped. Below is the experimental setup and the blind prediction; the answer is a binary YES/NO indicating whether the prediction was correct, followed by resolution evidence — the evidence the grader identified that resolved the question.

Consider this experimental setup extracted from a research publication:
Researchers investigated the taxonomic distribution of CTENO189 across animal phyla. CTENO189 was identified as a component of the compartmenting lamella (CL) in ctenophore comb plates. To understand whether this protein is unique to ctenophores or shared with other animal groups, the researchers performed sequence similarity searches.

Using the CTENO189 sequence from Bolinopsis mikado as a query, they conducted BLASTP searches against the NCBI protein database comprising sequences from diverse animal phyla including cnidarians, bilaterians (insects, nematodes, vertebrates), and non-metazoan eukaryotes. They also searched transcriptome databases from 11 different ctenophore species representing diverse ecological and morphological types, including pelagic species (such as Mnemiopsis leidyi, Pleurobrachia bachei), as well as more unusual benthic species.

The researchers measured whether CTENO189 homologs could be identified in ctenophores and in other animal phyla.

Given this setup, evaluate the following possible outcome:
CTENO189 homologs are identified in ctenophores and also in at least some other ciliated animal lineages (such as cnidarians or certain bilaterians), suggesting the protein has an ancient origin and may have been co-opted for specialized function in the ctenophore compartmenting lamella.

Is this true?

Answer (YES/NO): NO